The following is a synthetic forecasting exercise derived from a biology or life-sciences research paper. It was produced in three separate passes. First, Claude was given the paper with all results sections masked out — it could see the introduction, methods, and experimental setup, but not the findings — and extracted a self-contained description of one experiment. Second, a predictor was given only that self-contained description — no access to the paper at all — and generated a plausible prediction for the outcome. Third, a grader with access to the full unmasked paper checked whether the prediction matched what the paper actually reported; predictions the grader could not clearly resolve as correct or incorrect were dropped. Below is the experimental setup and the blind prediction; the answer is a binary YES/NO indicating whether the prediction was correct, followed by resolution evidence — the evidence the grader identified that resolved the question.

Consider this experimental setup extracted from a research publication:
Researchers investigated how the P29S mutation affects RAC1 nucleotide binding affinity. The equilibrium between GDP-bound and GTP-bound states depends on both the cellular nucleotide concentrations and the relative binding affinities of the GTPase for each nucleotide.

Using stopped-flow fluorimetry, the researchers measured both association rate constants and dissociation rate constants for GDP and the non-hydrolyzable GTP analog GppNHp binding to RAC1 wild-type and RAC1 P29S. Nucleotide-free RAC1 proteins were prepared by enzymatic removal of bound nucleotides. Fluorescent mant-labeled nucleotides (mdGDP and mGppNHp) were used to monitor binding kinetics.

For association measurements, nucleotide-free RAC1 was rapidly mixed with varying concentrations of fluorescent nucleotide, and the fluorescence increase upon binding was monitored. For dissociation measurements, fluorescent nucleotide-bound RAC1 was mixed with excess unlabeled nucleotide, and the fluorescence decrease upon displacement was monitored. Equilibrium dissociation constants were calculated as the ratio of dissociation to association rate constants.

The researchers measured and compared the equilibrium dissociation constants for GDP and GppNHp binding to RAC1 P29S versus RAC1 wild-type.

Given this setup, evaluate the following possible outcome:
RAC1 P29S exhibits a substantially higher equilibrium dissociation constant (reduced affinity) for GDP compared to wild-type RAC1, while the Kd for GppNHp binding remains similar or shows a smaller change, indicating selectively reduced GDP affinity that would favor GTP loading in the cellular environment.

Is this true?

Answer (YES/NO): NO